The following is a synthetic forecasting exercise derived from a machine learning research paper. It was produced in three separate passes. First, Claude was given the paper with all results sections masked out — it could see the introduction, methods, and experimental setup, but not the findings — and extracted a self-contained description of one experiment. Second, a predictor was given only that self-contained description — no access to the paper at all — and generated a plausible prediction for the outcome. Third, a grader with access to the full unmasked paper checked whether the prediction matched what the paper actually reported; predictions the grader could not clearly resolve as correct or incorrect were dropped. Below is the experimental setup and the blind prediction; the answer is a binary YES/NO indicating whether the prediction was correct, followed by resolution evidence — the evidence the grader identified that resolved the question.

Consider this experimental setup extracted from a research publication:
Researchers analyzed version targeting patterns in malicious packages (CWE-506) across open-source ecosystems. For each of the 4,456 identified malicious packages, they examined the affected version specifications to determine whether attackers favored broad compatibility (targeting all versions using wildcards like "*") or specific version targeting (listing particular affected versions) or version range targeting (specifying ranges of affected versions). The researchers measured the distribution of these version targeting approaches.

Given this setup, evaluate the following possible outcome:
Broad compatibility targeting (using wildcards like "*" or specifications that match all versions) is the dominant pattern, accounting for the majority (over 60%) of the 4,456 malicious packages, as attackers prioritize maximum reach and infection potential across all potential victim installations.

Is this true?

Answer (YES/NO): NO